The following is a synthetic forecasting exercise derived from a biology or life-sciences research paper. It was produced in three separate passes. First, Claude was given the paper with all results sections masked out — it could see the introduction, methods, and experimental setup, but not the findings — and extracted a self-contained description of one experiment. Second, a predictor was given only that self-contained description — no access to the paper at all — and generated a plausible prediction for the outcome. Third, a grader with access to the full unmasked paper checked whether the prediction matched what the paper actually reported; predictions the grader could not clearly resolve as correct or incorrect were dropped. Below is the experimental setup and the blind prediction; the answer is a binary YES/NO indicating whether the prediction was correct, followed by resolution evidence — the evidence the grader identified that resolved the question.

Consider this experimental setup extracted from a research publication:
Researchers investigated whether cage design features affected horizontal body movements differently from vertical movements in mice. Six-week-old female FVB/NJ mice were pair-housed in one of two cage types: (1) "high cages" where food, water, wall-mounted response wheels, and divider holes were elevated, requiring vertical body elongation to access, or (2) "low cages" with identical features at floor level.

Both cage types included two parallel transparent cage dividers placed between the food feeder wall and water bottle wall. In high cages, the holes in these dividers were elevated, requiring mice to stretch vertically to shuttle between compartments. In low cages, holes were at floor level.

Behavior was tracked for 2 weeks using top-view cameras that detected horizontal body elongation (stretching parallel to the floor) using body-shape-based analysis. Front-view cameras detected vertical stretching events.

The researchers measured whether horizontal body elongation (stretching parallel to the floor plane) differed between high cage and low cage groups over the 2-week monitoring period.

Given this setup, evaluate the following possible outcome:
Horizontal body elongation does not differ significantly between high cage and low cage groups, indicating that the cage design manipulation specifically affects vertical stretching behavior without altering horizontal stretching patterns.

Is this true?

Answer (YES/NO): YES